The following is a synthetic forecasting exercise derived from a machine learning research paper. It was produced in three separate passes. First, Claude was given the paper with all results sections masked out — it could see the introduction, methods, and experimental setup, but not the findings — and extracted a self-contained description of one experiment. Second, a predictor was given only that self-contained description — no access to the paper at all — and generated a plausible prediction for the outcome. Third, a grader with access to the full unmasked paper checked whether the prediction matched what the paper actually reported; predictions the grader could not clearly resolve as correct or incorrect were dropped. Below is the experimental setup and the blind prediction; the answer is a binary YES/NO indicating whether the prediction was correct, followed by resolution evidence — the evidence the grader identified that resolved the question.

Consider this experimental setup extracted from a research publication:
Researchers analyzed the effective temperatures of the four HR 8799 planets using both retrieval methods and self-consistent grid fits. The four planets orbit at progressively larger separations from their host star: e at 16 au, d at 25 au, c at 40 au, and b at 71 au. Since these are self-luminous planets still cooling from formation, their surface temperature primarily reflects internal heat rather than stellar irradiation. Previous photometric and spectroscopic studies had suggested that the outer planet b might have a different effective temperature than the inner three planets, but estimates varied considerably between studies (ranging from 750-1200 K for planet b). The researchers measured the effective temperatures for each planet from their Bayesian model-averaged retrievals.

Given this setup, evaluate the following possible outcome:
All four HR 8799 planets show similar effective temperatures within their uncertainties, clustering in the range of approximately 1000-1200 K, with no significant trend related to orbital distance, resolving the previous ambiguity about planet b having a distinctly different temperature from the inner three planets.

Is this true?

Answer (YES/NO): NO